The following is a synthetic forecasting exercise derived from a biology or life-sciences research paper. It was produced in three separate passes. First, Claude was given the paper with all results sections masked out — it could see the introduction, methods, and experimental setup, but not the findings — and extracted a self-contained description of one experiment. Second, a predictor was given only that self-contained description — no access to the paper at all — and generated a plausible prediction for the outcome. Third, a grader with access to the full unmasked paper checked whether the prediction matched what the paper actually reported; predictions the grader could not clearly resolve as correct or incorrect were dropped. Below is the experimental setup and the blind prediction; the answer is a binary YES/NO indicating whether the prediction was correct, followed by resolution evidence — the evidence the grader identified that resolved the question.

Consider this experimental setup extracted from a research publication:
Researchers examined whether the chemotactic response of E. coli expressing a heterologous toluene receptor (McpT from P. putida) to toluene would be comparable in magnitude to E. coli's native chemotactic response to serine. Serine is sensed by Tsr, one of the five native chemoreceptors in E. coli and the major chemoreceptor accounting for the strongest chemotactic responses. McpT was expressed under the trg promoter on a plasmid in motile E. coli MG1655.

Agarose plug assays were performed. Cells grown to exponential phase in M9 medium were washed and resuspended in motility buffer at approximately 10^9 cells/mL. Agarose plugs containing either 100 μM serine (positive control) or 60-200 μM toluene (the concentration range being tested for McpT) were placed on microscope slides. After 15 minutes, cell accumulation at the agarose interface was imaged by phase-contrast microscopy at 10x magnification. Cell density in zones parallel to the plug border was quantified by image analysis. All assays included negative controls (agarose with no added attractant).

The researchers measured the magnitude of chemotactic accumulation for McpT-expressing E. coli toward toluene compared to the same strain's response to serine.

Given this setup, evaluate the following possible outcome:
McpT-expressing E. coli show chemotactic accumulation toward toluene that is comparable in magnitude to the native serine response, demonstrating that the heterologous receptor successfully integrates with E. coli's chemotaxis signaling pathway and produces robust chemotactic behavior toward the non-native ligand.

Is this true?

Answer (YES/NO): NO